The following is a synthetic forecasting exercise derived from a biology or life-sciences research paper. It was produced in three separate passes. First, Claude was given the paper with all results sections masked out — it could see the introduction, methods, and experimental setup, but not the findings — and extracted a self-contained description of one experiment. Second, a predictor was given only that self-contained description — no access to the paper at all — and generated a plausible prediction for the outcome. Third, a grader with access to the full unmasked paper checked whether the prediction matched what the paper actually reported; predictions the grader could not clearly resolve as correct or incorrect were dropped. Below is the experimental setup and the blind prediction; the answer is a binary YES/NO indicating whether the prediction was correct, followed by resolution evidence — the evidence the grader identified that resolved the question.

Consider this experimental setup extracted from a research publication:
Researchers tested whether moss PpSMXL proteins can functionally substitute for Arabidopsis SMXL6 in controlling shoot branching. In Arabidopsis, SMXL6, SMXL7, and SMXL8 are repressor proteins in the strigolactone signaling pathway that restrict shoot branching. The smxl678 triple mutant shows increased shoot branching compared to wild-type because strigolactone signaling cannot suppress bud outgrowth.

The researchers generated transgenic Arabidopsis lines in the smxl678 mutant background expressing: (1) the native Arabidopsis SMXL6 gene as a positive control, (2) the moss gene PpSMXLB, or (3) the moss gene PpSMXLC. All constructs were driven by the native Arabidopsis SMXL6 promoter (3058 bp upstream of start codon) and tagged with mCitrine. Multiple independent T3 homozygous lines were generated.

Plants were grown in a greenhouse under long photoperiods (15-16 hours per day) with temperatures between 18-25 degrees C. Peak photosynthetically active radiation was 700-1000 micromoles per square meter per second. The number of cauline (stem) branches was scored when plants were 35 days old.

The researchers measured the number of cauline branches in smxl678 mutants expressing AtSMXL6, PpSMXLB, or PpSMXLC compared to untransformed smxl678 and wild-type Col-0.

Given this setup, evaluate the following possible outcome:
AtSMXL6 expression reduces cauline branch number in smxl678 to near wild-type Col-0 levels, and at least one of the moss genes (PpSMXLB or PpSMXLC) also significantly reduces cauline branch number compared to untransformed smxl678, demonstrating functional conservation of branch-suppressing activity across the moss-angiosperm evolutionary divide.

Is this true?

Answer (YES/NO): NO